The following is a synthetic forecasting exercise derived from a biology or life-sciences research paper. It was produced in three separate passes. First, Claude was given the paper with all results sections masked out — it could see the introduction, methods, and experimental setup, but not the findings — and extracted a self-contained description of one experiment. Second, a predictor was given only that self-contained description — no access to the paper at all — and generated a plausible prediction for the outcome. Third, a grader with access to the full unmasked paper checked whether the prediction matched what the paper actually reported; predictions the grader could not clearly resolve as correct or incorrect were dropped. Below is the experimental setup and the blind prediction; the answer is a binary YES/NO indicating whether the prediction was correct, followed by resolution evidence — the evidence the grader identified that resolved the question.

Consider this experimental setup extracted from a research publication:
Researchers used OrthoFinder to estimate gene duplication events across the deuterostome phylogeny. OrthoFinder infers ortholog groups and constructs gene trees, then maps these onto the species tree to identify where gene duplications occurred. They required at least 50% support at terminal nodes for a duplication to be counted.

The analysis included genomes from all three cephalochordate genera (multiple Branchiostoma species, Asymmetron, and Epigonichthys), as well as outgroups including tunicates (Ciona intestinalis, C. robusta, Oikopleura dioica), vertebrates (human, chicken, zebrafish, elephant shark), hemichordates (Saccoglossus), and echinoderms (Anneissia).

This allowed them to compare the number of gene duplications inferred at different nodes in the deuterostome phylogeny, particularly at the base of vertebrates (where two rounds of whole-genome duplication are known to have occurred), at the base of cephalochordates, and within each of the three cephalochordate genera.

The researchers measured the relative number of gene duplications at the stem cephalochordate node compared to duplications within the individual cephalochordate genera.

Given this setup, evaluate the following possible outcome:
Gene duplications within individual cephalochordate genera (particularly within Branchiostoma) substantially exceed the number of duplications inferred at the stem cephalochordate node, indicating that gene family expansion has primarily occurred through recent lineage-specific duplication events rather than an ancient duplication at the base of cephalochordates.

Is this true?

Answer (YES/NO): NO